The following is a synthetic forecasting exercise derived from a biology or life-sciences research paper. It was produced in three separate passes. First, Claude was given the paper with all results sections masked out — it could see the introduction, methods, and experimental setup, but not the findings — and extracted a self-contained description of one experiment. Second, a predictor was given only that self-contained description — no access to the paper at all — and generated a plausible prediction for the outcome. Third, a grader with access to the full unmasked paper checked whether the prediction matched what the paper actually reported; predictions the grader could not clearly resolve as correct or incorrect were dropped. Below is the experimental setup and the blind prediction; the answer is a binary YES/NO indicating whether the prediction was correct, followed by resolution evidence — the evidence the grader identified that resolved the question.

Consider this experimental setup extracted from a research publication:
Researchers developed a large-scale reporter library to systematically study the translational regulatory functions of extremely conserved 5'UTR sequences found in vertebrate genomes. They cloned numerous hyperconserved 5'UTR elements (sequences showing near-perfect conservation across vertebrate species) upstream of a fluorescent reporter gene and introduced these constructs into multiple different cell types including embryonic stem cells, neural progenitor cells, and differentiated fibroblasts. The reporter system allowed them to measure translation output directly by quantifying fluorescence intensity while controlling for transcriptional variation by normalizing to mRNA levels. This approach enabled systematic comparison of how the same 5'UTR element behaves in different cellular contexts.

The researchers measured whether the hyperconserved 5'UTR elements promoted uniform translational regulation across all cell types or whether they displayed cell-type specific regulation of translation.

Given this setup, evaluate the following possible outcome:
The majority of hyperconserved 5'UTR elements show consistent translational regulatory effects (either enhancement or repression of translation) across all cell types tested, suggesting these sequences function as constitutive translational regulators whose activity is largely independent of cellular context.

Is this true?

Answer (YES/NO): NO